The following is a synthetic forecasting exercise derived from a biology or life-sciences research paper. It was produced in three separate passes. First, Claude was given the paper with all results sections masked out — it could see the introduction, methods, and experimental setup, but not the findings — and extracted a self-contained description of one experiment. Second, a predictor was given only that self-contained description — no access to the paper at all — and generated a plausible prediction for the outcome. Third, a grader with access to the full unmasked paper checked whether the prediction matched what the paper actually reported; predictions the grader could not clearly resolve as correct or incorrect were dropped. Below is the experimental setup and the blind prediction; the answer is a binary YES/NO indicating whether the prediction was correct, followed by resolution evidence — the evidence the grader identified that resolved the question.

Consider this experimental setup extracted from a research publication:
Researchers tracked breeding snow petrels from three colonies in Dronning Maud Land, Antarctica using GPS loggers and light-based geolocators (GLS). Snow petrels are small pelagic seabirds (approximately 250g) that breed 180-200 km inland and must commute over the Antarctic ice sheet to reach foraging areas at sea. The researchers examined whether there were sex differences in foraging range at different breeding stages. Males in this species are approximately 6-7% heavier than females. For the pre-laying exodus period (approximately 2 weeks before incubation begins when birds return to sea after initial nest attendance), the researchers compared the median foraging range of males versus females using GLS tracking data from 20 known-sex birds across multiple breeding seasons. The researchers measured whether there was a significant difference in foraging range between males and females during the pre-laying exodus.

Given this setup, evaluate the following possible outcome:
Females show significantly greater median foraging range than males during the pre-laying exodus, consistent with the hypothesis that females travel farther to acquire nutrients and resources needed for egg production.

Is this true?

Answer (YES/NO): YES